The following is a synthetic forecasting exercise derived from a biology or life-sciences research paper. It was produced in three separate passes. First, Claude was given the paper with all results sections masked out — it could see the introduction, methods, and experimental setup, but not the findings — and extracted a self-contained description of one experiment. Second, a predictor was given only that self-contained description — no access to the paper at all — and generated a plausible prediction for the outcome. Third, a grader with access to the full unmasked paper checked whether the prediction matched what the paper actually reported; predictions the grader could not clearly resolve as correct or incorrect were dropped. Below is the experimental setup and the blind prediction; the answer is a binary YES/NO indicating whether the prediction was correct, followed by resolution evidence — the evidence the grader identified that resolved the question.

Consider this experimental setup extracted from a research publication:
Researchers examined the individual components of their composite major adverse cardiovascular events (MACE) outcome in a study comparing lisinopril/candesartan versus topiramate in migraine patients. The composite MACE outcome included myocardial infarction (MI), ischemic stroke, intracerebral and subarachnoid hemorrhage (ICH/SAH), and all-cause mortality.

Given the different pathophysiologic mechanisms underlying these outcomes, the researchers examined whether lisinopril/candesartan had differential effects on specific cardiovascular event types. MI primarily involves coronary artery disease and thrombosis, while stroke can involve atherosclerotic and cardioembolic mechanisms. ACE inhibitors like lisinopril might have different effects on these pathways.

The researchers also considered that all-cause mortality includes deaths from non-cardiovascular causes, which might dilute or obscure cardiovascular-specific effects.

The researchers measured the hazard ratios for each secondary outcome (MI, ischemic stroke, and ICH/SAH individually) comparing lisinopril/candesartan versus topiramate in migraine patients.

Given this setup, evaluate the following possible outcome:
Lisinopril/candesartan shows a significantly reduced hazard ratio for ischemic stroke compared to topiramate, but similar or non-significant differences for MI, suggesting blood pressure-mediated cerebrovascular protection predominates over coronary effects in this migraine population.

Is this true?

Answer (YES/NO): NO